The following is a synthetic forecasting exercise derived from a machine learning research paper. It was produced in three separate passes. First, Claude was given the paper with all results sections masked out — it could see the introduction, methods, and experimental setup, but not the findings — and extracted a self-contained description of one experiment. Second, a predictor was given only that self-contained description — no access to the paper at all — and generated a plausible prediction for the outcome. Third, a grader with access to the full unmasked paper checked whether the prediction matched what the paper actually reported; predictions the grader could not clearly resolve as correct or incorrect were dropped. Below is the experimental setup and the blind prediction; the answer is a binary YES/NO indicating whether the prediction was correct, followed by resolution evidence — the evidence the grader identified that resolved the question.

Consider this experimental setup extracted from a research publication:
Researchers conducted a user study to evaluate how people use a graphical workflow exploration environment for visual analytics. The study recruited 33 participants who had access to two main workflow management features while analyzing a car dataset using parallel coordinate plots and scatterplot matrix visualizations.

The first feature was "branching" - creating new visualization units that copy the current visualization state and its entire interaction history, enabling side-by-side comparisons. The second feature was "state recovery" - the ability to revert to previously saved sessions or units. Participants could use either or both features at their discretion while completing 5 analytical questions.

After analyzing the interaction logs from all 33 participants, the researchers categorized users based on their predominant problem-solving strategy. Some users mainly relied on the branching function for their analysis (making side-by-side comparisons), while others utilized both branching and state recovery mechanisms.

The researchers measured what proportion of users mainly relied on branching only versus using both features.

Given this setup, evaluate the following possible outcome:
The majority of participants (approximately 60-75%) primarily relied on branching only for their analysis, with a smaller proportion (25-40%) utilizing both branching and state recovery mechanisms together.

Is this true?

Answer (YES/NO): NO